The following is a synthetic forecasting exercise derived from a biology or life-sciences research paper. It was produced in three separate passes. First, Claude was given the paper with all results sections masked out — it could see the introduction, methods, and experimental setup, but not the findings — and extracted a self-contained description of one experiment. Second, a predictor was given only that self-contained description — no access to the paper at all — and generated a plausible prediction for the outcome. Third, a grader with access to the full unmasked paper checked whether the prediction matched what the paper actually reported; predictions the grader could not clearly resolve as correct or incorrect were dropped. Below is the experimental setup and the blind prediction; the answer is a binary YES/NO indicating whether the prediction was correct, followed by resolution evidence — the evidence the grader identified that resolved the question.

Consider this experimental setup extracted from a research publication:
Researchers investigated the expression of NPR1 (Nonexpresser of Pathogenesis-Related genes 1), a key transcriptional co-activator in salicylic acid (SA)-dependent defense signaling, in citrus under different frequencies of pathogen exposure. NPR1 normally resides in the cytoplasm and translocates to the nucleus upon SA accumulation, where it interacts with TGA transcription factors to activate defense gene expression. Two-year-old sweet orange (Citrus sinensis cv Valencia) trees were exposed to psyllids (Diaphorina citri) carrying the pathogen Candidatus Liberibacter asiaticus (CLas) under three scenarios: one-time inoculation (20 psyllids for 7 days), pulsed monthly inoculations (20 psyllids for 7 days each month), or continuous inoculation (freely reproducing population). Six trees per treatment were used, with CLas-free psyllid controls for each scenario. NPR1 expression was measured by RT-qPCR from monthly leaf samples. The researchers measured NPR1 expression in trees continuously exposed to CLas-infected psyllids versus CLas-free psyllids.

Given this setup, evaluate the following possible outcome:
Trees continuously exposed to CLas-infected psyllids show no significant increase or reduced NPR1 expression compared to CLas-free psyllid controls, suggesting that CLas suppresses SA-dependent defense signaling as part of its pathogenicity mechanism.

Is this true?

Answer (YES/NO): NO